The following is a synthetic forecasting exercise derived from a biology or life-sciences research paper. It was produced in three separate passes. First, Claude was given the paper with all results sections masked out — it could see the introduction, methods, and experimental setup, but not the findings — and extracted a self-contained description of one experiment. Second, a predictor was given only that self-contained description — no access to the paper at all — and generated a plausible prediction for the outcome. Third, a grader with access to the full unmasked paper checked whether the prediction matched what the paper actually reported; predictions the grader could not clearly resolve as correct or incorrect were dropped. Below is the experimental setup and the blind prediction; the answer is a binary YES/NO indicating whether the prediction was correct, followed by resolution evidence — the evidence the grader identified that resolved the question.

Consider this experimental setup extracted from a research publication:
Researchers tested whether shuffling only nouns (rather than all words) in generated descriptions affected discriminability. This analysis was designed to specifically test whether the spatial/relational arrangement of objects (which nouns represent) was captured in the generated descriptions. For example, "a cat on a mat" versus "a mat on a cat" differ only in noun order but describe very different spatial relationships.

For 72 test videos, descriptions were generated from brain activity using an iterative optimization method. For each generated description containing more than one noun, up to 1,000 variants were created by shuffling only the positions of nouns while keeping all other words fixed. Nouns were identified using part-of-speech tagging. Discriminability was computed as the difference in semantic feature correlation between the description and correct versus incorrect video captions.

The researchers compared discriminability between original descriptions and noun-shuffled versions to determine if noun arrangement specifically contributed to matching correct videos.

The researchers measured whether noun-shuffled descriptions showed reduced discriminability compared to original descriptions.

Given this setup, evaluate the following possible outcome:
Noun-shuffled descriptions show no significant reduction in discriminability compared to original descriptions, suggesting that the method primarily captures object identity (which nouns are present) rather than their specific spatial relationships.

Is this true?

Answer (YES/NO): NO